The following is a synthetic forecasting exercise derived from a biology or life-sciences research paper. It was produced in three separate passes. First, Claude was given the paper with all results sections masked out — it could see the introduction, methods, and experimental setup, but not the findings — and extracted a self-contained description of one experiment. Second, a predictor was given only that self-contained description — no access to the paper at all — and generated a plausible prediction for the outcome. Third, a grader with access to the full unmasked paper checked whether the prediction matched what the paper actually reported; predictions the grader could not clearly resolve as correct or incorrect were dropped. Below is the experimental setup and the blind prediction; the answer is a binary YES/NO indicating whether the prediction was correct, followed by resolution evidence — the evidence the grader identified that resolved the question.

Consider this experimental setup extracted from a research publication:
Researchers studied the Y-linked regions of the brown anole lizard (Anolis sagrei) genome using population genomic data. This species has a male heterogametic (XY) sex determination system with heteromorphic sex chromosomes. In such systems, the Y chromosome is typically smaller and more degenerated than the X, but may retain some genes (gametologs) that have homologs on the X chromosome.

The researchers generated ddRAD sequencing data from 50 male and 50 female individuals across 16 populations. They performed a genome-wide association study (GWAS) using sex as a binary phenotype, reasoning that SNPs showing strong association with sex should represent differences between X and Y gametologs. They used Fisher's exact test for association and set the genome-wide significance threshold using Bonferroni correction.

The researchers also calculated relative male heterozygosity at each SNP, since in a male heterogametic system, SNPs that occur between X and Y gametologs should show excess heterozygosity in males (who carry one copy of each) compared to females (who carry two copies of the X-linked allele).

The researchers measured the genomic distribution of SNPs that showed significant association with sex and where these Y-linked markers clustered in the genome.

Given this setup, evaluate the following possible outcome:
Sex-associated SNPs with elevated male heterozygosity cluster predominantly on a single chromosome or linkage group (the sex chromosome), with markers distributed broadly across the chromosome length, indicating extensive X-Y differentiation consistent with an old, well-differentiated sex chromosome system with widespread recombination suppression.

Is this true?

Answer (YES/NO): NO